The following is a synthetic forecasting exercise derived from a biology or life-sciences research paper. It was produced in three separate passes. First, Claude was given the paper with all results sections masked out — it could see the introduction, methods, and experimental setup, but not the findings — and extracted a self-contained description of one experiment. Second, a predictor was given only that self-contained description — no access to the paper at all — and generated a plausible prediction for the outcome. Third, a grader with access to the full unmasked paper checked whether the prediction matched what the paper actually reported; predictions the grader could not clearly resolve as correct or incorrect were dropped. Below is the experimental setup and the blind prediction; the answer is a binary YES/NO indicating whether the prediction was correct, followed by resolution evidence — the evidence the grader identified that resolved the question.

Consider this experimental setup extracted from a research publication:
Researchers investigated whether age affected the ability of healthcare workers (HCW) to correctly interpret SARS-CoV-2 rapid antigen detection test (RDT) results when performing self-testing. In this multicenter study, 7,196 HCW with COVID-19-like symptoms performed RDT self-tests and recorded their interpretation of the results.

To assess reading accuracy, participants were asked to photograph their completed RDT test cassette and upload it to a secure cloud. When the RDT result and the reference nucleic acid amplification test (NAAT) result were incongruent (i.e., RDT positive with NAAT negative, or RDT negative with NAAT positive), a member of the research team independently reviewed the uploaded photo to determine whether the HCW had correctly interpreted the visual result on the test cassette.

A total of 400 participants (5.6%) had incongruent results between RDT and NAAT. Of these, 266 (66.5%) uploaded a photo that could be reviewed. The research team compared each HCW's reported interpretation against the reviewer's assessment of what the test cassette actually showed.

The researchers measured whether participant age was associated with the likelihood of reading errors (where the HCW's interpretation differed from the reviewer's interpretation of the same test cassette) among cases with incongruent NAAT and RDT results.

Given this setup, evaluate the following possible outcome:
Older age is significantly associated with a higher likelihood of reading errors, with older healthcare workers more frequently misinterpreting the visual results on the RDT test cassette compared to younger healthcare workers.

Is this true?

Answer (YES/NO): YES